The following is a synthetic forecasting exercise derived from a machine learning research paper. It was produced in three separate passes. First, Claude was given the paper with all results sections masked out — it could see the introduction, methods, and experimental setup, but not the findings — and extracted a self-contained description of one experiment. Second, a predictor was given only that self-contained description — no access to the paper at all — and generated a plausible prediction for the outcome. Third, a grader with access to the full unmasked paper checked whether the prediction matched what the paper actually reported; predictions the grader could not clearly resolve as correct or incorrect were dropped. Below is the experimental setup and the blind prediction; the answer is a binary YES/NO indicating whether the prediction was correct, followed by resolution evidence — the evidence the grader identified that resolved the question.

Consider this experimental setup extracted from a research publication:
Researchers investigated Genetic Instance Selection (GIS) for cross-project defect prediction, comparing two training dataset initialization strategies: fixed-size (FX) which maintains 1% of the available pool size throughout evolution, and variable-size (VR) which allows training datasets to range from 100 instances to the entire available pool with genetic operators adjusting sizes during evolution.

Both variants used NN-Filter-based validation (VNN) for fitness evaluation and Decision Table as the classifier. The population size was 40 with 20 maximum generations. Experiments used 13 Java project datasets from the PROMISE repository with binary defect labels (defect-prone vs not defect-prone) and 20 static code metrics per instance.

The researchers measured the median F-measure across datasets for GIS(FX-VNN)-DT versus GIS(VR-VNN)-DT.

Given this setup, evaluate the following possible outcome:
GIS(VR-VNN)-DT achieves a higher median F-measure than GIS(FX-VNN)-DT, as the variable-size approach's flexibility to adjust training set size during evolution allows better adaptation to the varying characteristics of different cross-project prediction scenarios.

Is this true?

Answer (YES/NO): NO